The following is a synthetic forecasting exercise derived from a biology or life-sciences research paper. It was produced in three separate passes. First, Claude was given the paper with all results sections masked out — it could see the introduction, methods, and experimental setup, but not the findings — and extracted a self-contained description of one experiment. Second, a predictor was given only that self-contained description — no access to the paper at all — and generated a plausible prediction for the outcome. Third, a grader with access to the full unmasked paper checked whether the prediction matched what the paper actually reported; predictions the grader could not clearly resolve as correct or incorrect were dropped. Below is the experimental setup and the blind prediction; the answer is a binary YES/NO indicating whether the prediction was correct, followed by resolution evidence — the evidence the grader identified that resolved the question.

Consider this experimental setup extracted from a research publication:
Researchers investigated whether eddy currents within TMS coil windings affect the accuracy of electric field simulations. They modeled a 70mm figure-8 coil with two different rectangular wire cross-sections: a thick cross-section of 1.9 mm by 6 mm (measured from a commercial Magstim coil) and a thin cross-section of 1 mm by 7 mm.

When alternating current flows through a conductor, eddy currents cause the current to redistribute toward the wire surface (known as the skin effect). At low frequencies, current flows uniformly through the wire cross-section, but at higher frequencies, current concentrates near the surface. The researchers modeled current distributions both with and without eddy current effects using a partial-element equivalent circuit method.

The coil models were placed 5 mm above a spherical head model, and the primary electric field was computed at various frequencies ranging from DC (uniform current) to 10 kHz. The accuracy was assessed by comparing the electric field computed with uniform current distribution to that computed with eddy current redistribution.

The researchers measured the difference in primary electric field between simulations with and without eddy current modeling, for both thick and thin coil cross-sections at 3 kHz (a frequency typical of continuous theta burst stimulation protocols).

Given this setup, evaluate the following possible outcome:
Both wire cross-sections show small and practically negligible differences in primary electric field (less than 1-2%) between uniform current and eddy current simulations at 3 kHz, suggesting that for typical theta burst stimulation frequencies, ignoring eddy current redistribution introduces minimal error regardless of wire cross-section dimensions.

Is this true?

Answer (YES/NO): NO